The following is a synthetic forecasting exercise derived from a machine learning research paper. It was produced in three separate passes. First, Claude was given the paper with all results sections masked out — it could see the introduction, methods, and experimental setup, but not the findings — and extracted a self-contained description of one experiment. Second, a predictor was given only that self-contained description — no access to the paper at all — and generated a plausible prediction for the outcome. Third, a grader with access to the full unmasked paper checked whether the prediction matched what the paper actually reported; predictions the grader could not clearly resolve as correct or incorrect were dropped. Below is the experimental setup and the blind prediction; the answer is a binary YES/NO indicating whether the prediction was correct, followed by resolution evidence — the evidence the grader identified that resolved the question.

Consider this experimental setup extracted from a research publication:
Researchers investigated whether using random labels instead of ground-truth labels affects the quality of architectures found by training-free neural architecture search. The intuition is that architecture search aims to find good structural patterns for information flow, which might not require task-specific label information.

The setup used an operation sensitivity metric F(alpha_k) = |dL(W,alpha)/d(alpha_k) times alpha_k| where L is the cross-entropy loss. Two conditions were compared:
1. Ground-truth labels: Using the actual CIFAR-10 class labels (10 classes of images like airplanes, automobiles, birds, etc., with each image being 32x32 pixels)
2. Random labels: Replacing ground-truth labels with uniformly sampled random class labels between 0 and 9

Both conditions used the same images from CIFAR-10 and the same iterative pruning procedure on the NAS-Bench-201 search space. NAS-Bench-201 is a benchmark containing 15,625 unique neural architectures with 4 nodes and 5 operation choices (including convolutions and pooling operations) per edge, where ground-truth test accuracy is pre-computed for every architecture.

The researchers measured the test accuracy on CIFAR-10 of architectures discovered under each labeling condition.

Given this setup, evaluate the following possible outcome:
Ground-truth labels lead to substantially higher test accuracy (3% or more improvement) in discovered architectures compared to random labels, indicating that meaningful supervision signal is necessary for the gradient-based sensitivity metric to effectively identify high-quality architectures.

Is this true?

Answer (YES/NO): NO